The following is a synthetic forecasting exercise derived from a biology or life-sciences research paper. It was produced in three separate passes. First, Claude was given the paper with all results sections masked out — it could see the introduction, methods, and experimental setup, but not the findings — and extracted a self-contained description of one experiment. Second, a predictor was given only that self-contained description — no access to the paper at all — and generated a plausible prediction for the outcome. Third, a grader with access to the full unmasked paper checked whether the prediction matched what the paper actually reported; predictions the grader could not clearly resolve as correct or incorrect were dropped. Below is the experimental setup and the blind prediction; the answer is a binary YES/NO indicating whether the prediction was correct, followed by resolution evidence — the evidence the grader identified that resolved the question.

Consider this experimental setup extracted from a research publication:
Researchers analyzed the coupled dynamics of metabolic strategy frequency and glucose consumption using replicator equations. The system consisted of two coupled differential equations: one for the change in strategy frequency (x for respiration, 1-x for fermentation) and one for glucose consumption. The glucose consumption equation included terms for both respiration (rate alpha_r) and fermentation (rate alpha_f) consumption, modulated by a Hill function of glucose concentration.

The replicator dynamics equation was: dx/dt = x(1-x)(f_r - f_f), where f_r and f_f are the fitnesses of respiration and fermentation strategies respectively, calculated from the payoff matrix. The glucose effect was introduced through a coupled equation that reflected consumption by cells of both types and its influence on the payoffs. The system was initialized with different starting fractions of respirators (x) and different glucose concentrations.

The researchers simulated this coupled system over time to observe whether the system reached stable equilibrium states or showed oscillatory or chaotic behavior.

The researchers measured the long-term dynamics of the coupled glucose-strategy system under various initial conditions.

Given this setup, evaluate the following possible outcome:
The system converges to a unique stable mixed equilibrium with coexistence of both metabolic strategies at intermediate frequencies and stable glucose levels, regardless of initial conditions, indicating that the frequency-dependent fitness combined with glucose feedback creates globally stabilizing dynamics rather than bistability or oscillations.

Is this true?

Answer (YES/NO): NO